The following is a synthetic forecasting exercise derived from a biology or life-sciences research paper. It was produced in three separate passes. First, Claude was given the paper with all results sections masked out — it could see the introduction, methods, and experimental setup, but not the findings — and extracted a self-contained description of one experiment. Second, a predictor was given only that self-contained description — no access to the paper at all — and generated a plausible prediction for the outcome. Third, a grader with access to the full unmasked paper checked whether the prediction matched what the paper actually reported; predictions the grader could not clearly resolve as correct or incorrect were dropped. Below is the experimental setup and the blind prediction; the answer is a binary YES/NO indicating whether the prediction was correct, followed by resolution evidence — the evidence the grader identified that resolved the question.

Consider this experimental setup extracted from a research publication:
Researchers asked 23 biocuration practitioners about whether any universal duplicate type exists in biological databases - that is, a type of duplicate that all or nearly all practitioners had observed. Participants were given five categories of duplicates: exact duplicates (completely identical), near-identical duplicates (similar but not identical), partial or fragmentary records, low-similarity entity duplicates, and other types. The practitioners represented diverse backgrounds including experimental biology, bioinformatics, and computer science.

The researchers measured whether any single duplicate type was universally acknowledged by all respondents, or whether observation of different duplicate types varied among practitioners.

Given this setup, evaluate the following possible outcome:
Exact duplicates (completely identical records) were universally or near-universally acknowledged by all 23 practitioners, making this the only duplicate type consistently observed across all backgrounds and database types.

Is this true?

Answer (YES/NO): NO